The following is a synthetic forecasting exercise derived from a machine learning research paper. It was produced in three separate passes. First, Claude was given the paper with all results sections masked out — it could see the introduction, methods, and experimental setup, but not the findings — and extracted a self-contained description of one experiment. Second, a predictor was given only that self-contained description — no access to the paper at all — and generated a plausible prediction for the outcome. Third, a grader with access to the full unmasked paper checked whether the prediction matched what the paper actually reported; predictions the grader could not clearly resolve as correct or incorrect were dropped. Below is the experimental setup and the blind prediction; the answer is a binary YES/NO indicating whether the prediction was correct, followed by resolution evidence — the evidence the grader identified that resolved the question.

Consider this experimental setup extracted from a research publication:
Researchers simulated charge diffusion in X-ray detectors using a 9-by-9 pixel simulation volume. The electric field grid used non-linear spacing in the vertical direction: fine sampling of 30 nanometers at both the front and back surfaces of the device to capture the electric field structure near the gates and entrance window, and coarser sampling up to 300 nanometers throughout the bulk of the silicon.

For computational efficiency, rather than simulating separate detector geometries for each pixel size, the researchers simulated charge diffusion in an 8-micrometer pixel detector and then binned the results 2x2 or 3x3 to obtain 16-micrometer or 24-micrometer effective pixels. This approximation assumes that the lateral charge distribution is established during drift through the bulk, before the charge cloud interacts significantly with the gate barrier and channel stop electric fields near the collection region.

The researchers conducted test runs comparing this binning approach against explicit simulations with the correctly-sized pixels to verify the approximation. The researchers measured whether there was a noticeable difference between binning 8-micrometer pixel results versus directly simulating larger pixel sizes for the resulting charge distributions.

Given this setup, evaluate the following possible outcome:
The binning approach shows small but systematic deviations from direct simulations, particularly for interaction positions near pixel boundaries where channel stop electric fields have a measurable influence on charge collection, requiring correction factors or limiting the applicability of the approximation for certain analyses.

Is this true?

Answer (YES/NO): NO